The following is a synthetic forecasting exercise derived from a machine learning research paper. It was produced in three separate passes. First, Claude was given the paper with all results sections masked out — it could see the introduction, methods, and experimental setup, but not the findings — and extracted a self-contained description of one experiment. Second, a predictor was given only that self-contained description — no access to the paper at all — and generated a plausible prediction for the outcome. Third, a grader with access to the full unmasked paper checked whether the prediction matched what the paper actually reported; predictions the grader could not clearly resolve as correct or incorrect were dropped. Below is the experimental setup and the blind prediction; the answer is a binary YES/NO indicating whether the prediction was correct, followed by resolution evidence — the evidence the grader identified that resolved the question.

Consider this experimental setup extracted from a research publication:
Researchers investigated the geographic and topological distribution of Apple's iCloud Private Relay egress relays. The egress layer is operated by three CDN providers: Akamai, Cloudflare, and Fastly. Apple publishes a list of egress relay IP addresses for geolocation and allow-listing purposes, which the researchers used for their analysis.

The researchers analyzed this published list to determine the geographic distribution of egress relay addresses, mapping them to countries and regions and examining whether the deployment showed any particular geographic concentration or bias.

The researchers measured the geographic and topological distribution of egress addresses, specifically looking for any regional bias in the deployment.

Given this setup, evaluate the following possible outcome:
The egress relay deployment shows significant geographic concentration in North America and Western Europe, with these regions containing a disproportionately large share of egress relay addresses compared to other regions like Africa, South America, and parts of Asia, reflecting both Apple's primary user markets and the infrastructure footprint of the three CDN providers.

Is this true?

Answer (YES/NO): YES